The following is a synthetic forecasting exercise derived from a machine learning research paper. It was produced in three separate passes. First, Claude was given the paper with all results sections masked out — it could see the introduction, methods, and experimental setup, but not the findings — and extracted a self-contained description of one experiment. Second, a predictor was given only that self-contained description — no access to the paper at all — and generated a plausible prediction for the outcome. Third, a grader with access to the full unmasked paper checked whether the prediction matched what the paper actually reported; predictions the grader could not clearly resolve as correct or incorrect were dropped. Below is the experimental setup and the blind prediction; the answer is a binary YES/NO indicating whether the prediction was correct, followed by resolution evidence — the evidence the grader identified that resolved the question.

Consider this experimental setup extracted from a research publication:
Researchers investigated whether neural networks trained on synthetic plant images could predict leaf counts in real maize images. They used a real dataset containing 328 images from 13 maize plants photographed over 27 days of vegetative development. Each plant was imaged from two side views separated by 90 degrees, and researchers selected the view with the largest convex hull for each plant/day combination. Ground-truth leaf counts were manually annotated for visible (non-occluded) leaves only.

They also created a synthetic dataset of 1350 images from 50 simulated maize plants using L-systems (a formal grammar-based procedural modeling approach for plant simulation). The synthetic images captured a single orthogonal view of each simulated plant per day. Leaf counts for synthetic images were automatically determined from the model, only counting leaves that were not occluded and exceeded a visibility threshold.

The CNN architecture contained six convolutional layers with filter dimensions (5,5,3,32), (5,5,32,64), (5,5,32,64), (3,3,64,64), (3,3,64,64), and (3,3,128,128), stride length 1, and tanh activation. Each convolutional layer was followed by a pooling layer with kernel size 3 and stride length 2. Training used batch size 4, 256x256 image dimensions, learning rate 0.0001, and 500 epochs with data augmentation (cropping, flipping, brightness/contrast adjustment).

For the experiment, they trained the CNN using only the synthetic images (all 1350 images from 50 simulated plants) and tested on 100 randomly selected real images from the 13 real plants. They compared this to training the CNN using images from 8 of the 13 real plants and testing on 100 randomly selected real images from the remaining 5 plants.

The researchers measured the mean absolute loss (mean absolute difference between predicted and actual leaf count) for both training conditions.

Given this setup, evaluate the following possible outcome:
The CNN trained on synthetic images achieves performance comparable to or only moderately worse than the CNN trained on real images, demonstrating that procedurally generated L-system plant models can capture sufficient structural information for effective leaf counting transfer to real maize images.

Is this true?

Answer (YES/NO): NO